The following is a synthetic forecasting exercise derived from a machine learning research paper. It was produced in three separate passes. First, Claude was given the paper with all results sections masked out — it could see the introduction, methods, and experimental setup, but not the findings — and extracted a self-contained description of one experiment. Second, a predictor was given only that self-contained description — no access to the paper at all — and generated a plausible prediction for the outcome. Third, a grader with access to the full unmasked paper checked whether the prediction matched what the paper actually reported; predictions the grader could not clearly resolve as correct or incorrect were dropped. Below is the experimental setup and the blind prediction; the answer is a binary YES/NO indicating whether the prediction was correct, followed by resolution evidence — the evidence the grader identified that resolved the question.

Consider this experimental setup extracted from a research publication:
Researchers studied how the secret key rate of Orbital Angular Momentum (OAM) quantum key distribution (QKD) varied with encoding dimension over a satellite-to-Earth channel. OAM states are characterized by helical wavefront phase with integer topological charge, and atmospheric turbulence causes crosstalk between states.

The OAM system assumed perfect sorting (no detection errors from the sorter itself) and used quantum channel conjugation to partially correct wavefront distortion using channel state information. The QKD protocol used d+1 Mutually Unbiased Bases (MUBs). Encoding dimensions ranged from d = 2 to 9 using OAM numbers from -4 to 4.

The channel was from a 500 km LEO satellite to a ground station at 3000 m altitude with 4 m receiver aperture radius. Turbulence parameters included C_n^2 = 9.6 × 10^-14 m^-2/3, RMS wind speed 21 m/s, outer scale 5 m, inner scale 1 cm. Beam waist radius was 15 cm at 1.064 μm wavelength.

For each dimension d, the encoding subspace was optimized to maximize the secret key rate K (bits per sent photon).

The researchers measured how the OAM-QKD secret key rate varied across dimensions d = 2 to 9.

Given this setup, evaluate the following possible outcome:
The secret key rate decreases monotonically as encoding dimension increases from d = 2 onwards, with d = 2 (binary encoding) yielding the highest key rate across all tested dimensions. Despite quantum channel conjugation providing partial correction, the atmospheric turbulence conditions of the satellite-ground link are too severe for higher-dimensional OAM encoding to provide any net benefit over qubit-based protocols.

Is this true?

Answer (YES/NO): NO